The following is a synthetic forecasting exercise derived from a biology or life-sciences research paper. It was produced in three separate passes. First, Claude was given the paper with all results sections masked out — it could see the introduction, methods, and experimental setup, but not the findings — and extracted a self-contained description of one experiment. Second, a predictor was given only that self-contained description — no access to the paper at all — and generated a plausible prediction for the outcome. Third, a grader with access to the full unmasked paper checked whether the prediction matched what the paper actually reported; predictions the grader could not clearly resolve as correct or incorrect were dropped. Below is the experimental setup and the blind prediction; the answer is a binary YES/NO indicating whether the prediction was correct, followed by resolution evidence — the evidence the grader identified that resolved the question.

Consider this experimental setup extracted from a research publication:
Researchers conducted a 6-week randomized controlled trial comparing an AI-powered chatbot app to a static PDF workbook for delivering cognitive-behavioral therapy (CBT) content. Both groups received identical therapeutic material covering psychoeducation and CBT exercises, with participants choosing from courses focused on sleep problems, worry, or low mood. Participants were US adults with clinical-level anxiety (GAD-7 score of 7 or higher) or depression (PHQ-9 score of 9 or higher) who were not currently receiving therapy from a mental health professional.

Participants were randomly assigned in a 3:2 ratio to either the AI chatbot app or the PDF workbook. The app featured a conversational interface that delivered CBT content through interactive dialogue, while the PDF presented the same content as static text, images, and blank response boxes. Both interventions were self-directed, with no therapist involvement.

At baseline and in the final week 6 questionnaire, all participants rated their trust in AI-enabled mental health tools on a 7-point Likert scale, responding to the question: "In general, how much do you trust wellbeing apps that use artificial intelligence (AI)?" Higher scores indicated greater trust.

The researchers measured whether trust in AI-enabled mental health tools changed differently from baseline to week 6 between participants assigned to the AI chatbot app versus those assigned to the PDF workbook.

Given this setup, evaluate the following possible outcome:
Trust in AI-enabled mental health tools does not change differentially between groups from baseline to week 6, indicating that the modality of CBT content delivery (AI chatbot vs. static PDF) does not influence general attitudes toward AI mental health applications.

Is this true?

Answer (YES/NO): NO